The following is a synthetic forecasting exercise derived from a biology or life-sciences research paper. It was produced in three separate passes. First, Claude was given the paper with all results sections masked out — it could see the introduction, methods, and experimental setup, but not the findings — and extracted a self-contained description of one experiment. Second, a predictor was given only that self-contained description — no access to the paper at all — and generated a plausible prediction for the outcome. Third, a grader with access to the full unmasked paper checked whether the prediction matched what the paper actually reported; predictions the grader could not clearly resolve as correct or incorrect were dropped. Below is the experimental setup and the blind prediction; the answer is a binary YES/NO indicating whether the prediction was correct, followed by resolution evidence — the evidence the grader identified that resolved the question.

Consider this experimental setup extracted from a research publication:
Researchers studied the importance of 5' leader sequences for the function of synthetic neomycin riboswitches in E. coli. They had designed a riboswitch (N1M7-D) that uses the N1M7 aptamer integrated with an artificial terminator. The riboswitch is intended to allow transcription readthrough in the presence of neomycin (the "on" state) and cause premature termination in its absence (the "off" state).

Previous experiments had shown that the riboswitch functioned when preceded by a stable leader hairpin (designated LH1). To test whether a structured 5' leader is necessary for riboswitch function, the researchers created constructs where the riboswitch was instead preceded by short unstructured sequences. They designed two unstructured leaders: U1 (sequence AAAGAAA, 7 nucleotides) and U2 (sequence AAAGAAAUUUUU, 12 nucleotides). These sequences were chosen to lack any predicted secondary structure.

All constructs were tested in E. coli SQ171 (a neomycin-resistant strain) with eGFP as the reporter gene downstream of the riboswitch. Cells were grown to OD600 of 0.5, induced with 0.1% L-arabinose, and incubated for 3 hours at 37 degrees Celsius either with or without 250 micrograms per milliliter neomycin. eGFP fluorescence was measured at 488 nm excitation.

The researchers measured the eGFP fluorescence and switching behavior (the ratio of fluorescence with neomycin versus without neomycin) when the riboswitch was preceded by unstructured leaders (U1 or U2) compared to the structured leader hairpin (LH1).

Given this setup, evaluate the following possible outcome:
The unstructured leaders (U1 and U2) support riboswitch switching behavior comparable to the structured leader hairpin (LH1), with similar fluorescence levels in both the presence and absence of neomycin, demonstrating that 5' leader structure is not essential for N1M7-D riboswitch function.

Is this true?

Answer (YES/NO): NO